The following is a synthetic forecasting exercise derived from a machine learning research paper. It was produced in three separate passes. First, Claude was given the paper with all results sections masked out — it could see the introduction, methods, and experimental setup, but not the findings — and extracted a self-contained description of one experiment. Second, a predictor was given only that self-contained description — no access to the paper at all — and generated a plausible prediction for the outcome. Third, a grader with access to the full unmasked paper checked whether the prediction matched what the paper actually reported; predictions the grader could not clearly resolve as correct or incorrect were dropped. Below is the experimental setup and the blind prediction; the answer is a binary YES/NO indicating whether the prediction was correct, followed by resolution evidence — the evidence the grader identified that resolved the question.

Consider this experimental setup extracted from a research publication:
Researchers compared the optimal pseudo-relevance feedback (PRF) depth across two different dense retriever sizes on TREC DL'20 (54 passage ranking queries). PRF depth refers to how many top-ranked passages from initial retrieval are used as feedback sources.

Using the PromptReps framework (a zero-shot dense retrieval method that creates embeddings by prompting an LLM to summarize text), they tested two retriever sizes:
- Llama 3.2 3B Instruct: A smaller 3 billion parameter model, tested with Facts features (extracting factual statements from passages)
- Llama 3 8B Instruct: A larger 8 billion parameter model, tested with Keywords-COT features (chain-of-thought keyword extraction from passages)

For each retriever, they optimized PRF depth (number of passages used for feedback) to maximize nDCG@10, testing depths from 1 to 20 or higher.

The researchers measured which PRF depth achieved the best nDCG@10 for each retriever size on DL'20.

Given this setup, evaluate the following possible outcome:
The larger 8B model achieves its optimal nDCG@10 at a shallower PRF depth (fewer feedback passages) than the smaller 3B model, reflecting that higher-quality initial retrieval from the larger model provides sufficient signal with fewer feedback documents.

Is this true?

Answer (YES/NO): NO